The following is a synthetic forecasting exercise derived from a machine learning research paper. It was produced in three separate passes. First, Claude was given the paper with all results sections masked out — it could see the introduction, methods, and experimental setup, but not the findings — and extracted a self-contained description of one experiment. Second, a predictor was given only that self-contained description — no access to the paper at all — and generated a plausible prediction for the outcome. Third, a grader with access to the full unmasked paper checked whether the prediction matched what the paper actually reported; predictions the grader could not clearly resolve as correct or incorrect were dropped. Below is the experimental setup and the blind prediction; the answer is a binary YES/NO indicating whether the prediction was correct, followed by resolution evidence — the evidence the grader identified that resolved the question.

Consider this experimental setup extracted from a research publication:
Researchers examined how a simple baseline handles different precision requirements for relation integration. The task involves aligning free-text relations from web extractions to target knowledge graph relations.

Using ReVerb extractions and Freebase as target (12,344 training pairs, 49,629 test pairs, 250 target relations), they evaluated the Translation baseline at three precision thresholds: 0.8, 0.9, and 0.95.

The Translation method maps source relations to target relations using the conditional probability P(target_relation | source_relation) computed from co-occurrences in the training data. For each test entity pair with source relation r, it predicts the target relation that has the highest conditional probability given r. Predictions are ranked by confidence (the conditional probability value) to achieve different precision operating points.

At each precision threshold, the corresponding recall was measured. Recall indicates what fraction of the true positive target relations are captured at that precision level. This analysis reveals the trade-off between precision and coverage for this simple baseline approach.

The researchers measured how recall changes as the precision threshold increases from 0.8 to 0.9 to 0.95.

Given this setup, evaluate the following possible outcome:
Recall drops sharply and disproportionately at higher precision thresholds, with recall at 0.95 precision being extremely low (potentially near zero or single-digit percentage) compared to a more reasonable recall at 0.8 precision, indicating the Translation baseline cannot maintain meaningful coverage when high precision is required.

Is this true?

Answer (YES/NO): YES